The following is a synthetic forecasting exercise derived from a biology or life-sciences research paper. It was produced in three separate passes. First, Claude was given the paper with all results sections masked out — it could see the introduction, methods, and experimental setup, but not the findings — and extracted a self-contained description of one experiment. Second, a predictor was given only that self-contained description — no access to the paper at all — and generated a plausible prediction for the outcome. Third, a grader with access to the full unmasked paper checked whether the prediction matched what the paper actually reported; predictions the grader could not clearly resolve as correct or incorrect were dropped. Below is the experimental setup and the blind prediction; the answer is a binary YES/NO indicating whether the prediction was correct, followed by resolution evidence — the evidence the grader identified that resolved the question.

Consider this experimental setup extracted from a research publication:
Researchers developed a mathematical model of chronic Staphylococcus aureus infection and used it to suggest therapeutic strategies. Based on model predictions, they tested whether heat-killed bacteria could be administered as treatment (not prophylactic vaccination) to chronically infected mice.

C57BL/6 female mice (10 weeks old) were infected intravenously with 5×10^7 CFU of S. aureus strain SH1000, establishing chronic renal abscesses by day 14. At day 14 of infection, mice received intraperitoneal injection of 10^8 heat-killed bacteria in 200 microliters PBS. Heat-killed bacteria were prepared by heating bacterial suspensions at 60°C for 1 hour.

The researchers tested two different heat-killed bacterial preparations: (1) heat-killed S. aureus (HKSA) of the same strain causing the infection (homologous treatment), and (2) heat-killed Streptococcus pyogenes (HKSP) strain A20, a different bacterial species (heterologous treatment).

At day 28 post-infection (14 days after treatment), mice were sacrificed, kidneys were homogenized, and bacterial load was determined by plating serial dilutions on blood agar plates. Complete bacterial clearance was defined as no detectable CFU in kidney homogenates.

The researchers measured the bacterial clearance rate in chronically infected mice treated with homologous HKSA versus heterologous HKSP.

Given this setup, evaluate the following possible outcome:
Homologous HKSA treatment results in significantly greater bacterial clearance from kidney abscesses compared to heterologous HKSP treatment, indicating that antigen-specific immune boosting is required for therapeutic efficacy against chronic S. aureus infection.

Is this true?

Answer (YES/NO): NO